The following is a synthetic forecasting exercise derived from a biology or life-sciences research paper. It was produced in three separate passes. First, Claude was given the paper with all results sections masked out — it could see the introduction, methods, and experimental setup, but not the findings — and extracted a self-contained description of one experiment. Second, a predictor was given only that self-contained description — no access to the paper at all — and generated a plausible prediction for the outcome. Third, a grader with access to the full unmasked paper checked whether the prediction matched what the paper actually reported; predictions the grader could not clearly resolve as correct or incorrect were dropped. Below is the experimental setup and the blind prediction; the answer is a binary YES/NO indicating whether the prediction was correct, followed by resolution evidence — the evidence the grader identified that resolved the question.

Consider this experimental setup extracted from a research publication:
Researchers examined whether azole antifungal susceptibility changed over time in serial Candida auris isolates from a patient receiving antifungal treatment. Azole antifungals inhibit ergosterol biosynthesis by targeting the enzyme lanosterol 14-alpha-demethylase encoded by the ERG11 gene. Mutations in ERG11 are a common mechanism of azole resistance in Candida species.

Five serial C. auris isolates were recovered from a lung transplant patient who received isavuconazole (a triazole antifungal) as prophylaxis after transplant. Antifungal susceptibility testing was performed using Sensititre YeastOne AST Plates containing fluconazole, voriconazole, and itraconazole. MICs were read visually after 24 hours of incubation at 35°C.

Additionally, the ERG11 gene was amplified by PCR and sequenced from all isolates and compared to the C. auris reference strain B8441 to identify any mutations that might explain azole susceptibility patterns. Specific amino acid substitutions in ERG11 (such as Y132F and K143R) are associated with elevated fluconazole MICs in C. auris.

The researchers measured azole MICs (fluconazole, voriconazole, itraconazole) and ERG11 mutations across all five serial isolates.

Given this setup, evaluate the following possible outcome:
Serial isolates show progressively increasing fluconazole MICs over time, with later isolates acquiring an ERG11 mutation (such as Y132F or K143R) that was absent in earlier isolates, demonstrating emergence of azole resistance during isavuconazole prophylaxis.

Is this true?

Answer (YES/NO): NO